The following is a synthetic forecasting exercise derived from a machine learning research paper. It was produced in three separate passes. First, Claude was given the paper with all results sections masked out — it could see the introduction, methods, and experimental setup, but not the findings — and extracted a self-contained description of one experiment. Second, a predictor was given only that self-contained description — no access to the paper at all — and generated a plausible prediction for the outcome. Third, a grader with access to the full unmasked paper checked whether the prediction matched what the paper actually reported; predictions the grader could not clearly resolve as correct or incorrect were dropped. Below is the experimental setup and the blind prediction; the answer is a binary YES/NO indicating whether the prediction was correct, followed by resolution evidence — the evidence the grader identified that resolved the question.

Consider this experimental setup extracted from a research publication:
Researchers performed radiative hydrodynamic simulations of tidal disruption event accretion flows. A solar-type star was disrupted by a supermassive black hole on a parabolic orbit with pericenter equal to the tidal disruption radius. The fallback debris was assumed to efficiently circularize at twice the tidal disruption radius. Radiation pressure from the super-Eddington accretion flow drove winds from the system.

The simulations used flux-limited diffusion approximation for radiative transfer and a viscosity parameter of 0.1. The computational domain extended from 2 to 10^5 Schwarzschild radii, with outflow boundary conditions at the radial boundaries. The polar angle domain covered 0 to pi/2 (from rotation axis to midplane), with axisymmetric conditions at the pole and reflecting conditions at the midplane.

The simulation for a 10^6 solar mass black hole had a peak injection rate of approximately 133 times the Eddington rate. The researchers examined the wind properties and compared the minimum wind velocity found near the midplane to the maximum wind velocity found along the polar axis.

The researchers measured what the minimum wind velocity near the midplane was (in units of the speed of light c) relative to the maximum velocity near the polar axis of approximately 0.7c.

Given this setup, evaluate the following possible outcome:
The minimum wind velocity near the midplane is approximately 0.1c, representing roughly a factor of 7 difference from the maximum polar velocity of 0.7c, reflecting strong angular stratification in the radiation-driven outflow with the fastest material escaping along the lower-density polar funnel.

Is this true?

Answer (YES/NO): YES